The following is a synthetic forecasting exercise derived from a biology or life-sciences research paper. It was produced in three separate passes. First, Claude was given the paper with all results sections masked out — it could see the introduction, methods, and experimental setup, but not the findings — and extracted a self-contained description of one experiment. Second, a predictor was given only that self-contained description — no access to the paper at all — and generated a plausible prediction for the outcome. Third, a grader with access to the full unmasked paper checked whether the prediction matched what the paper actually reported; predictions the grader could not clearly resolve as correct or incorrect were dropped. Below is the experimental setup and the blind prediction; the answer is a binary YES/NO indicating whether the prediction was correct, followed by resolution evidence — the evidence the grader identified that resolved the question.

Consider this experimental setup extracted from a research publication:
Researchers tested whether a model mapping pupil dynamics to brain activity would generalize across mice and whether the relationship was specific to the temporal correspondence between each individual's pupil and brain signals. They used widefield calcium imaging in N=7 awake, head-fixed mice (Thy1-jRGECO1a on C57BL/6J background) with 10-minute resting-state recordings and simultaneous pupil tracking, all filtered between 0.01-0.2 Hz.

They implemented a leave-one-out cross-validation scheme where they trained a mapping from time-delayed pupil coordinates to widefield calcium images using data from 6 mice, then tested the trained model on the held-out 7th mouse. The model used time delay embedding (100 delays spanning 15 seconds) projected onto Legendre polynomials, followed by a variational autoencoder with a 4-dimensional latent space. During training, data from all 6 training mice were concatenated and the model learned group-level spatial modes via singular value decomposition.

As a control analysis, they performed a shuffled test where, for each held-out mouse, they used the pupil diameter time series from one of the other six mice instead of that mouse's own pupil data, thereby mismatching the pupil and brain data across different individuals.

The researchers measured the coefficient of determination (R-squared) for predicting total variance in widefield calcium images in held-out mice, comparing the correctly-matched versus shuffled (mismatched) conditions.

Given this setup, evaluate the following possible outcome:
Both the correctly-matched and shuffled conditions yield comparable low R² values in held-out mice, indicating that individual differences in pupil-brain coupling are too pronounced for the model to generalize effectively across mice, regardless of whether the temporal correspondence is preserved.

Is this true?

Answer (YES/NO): NO